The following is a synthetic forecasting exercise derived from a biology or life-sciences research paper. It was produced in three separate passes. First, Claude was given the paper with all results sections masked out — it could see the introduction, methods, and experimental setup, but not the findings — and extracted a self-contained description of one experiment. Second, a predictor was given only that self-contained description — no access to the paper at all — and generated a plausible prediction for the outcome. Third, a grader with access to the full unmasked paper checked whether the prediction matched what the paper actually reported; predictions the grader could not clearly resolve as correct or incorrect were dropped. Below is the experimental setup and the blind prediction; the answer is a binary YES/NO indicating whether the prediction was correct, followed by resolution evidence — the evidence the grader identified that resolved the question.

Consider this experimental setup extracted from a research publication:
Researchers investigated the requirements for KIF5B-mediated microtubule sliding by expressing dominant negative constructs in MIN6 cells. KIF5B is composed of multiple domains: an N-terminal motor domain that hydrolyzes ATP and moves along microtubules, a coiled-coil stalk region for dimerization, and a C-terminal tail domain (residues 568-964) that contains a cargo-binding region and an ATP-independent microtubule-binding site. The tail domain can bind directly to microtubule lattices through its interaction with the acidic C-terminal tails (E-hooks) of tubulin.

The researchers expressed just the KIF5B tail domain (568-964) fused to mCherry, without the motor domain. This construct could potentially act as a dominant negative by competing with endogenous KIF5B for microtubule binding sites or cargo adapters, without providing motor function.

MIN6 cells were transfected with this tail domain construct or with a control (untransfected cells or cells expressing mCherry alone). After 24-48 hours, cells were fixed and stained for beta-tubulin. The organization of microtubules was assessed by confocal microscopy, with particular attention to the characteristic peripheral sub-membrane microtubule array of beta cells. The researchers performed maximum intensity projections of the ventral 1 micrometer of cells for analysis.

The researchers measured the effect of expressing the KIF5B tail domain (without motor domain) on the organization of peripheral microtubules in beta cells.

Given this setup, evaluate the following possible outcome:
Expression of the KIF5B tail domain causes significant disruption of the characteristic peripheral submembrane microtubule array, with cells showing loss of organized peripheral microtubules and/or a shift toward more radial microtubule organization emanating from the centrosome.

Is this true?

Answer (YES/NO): YES